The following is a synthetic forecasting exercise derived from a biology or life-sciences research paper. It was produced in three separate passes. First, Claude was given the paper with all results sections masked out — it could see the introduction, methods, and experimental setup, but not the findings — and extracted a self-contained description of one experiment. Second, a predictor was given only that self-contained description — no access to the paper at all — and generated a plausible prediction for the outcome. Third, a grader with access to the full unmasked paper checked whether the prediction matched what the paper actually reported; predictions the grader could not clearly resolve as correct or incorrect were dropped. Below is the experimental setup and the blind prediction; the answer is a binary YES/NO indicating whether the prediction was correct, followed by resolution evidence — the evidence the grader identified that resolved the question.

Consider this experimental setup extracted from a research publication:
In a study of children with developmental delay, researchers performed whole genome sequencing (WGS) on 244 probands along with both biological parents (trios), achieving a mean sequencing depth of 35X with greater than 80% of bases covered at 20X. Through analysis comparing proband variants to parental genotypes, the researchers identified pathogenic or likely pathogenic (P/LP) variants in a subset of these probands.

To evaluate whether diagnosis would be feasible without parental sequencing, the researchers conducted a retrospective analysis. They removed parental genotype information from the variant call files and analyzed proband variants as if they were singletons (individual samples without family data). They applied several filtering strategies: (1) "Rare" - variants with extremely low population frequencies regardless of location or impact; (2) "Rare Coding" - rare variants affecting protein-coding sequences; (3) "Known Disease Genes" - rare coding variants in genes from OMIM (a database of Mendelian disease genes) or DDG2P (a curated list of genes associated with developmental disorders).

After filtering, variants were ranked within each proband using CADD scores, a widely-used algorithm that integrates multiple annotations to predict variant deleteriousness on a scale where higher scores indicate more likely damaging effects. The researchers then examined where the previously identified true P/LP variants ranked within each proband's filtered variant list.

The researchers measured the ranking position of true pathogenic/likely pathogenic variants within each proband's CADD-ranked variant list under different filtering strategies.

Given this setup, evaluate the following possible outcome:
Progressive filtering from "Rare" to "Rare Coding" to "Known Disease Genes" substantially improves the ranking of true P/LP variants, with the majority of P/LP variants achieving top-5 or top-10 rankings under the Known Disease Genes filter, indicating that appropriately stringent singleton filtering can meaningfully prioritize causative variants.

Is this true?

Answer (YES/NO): YES